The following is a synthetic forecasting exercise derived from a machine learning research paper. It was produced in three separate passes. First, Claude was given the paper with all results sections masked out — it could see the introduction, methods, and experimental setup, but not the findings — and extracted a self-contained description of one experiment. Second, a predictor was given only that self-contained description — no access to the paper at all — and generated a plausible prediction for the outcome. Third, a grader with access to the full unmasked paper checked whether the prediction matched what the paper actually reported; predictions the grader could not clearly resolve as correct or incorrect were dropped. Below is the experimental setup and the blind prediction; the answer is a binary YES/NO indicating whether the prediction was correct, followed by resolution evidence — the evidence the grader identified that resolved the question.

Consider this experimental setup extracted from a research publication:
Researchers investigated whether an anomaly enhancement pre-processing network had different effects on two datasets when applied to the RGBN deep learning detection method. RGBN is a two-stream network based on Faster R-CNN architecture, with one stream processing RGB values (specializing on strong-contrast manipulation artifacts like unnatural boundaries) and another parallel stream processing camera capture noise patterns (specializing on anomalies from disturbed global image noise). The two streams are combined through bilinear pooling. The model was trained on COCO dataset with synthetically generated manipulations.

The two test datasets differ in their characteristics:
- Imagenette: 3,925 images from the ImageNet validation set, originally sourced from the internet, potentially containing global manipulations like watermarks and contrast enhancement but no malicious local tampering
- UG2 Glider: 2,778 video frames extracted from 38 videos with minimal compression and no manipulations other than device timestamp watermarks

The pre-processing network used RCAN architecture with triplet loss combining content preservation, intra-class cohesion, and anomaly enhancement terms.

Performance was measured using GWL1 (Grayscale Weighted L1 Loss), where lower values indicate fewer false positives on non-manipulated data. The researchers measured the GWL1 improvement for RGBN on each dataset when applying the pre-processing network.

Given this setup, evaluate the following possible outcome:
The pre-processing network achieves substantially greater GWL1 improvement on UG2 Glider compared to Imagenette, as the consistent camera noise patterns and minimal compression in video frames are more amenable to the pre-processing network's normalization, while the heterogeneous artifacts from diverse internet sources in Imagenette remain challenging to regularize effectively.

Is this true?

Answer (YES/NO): YES